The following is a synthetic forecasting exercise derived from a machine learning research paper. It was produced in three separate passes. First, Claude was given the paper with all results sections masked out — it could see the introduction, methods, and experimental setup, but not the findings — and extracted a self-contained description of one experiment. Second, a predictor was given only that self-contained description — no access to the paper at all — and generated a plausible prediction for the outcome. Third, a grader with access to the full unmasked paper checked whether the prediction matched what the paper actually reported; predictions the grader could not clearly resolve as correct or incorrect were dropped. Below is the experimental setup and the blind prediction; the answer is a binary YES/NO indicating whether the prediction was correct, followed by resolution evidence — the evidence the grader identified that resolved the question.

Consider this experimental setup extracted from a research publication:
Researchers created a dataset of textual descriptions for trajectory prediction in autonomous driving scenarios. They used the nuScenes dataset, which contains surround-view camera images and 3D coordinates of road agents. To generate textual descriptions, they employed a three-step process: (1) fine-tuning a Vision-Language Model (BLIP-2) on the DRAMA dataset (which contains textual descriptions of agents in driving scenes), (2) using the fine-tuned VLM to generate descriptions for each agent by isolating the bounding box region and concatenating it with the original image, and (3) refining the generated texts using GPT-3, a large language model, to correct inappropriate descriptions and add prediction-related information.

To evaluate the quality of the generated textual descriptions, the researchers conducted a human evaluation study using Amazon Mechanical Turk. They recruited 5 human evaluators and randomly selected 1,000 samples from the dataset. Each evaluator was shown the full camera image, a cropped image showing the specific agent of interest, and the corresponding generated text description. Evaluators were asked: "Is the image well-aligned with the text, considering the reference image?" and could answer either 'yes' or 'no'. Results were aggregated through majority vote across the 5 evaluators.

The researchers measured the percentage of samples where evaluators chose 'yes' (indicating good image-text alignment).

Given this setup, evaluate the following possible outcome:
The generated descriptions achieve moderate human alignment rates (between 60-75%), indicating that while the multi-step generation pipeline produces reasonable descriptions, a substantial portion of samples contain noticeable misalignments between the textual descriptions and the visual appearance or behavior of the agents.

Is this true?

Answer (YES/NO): NO